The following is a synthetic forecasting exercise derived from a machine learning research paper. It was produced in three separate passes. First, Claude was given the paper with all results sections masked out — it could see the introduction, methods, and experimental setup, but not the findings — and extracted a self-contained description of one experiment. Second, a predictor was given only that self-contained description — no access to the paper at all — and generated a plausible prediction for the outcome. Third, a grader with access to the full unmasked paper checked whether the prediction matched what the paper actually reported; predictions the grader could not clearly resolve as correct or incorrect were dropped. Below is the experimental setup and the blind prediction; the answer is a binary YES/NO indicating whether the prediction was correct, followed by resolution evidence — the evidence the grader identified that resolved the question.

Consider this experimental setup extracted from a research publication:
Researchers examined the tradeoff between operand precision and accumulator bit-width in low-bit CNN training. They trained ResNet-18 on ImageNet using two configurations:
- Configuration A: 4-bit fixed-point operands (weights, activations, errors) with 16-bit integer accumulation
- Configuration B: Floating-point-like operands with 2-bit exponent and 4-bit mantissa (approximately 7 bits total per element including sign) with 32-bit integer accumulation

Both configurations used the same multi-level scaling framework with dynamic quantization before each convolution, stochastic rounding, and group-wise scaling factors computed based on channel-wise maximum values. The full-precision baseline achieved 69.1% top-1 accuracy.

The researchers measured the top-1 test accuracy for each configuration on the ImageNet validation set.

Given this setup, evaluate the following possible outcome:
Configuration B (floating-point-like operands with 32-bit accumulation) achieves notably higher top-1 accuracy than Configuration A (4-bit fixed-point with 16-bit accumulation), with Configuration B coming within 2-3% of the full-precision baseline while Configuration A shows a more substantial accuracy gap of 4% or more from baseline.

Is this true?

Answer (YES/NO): NO